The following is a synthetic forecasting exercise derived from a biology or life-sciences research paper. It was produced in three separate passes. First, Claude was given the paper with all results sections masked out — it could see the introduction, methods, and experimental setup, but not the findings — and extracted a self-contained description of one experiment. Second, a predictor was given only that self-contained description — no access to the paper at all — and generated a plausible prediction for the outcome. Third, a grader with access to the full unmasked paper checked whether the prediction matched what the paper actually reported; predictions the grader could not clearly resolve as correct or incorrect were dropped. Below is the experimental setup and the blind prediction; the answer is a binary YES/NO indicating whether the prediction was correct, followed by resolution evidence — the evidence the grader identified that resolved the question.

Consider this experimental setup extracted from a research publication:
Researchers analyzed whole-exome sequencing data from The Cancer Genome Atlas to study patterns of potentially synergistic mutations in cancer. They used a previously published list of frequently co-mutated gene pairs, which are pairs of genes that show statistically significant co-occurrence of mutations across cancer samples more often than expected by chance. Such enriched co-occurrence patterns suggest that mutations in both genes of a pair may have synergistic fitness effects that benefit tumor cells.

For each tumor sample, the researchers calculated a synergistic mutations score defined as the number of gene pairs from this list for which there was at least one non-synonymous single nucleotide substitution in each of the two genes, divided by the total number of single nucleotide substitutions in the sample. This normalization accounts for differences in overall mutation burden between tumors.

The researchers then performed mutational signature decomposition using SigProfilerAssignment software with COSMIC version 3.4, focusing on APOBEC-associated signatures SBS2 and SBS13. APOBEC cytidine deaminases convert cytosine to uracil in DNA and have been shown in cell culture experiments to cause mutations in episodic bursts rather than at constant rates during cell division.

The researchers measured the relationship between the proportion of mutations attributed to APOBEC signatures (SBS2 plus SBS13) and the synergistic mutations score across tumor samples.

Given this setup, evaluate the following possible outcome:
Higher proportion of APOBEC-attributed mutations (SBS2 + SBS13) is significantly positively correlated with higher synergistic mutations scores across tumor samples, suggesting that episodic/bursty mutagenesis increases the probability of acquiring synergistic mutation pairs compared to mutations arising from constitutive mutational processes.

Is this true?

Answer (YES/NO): YES